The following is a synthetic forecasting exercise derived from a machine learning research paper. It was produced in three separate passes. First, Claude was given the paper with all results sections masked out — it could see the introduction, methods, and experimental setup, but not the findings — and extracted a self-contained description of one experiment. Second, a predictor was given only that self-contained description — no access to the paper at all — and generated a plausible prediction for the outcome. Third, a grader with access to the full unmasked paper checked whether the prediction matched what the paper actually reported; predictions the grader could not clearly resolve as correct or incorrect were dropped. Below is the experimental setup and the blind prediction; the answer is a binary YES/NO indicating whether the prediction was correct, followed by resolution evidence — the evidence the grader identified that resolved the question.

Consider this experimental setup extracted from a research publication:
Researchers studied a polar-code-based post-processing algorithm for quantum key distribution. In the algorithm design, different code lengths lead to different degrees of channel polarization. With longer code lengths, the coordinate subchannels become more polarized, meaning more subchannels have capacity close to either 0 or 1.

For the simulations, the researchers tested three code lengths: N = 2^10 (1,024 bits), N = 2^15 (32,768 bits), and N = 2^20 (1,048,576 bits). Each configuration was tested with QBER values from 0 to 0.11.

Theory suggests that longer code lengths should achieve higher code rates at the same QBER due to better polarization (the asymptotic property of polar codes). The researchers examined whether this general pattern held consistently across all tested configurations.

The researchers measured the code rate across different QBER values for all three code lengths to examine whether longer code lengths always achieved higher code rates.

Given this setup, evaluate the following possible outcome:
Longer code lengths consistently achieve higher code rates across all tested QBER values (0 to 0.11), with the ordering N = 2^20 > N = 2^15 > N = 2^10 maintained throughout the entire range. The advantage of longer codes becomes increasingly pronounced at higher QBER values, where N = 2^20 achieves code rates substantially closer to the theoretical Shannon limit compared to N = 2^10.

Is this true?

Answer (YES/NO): NO